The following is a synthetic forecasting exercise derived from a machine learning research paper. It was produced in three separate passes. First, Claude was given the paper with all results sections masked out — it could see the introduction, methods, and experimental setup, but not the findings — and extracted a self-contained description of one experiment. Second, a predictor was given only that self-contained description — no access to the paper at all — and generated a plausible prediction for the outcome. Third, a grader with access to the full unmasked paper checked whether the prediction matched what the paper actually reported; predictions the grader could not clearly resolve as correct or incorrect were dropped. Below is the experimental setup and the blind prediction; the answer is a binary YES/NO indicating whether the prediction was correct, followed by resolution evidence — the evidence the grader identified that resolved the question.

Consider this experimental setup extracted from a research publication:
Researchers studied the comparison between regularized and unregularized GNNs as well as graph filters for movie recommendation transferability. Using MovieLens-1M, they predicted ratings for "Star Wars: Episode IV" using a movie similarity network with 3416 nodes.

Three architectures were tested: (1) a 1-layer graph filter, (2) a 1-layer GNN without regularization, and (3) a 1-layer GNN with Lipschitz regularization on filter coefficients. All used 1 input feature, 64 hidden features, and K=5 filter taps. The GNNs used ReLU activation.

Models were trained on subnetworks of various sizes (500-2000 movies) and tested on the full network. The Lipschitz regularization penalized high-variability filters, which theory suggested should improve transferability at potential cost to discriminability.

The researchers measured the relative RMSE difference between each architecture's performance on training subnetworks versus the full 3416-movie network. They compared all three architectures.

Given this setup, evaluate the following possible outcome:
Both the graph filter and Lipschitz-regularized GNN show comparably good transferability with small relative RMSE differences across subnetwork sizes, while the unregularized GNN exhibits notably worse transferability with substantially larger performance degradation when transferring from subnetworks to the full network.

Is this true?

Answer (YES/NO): NO